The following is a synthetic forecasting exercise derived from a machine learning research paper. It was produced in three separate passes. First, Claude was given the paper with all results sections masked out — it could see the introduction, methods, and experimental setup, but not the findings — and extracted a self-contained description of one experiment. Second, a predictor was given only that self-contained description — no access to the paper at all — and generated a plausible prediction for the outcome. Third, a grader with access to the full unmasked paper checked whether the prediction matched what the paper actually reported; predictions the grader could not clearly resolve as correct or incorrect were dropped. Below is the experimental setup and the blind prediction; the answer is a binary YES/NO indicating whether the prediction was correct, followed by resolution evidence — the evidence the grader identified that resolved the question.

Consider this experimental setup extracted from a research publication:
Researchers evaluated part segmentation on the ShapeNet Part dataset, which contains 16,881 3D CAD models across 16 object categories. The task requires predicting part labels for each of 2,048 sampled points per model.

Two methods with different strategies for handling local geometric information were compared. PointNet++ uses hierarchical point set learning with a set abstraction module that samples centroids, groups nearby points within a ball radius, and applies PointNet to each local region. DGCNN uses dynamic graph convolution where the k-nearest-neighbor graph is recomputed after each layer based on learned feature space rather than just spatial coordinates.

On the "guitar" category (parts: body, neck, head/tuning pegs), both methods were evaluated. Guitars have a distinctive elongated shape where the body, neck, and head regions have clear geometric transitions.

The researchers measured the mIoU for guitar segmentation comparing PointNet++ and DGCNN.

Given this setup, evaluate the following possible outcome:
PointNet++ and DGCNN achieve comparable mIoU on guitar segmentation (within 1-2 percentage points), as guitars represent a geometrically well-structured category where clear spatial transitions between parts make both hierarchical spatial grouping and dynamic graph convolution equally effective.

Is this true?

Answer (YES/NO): YES